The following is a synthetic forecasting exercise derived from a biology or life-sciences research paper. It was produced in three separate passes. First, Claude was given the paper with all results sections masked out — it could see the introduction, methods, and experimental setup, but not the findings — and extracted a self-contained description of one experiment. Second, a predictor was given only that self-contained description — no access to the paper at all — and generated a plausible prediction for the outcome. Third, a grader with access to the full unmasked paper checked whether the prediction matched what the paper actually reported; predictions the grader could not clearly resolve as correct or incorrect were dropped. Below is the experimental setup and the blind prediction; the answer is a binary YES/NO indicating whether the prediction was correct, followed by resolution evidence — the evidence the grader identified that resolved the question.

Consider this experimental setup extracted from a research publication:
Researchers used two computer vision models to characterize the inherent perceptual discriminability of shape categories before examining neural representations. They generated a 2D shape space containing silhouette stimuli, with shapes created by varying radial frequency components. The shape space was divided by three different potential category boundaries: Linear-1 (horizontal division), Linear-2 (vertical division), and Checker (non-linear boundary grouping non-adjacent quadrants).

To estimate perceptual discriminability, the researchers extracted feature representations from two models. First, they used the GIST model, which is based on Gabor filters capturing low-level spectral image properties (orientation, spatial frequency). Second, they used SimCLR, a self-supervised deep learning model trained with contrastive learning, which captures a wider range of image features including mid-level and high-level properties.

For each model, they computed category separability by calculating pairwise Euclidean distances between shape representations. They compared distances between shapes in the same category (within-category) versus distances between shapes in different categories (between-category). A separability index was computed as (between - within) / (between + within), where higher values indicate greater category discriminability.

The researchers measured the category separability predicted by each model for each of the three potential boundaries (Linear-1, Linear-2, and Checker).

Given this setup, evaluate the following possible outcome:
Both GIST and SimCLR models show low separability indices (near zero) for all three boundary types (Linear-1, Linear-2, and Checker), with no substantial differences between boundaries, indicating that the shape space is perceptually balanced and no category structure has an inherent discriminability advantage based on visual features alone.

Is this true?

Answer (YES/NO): NO